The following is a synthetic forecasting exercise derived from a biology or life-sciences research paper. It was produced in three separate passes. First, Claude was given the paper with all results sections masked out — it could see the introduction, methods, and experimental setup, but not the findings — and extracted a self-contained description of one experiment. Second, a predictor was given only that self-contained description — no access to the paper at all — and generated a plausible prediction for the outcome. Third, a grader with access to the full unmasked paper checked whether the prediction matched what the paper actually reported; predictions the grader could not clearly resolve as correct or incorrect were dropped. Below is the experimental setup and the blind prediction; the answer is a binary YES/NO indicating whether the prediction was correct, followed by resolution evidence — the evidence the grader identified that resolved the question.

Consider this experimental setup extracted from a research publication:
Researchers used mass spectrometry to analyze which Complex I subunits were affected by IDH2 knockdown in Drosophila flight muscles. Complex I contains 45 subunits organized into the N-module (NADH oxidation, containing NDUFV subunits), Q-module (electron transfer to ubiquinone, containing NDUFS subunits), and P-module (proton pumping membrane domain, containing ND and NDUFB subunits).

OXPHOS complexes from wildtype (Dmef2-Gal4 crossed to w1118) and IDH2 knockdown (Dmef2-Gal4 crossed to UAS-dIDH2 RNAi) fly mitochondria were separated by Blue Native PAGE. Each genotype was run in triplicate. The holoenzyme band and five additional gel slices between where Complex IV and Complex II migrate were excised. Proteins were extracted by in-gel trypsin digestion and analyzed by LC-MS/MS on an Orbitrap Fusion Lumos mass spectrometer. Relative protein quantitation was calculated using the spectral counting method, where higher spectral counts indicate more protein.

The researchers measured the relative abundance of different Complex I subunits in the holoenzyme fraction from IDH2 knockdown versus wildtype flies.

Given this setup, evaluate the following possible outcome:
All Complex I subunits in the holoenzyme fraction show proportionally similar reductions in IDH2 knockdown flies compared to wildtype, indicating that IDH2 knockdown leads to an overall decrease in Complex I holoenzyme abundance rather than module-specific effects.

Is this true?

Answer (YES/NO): YES